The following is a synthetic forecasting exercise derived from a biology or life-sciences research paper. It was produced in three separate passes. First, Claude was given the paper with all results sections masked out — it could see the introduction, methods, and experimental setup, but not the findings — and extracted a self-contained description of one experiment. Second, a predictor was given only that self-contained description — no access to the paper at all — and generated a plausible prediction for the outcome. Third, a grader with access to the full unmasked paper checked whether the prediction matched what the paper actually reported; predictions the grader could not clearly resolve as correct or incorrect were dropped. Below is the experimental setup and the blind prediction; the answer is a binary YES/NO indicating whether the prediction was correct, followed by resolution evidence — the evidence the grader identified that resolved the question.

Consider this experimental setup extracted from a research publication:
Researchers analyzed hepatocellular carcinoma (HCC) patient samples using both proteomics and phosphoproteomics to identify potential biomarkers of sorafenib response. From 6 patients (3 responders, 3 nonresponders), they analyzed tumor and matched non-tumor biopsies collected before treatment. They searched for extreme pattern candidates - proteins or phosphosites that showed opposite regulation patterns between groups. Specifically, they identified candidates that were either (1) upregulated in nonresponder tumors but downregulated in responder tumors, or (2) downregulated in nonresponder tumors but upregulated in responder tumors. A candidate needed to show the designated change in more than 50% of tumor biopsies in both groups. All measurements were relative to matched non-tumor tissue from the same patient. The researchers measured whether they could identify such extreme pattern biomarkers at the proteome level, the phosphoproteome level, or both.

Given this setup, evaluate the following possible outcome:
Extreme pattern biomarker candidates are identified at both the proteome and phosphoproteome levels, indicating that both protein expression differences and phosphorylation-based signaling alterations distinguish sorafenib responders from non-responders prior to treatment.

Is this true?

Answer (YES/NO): YES